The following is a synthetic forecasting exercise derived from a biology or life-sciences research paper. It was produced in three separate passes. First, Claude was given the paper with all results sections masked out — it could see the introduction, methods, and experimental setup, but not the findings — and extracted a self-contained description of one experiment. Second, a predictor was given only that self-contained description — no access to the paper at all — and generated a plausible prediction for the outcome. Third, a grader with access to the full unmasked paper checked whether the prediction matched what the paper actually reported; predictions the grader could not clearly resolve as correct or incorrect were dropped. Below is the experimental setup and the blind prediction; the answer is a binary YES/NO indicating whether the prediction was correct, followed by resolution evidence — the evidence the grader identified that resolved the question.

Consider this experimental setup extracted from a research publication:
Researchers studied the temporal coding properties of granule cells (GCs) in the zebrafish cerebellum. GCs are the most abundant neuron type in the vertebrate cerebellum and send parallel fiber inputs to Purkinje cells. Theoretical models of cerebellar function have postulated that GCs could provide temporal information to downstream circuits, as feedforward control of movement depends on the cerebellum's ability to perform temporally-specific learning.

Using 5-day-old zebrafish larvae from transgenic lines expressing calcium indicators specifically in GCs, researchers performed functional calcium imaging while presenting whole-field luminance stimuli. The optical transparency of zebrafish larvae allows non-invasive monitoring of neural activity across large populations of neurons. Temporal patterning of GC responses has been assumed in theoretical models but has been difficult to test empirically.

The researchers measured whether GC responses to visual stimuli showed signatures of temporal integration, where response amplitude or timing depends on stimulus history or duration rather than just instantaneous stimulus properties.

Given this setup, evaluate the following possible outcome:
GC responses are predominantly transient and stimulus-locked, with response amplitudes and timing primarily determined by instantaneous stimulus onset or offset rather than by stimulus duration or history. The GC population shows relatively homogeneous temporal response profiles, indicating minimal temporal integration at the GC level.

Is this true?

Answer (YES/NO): NO